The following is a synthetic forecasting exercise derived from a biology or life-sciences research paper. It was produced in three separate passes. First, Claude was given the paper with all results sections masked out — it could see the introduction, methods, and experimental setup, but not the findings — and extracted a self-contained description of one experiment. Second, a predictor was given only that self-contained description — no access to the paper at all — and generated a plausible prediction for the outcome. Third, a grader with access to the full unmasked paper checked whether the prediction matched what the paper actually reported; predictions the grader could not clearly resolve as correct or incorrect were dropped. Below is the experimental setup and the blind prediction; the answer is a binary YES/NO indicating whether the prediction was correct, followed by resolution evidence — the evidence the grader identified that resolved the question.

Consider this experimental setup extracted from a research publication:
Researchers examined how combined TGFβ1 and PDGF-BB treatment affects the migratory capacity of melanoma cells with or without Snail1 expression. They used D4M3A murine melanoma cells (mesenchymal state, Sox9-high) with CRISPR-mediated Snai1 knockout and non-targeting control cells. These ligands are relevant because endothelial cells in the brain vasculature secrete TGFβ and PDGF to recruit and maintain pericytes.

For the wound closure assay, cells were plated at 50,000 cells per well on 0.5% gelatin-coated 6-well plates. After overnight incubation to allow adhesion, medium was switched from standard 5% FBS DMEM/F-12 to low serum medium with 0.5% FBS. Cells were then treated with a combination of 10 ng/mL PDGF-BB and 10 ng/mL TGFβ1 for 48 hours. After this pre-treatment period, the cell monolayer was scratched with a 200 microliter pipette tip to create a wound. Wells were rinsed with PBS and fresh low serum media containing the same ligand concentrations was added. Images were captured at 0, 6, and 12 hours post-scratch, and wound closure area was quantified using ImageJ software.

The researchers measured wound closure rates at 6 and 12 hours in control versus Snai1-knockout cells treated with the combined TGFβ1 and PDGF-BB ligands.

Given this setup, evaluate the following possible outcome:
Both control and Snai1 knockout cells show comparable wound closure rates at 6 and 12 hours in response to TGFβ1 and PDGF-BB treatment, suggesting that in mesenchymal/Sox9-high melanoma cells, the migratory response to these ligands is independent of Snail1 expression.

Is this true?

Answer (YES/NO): NO